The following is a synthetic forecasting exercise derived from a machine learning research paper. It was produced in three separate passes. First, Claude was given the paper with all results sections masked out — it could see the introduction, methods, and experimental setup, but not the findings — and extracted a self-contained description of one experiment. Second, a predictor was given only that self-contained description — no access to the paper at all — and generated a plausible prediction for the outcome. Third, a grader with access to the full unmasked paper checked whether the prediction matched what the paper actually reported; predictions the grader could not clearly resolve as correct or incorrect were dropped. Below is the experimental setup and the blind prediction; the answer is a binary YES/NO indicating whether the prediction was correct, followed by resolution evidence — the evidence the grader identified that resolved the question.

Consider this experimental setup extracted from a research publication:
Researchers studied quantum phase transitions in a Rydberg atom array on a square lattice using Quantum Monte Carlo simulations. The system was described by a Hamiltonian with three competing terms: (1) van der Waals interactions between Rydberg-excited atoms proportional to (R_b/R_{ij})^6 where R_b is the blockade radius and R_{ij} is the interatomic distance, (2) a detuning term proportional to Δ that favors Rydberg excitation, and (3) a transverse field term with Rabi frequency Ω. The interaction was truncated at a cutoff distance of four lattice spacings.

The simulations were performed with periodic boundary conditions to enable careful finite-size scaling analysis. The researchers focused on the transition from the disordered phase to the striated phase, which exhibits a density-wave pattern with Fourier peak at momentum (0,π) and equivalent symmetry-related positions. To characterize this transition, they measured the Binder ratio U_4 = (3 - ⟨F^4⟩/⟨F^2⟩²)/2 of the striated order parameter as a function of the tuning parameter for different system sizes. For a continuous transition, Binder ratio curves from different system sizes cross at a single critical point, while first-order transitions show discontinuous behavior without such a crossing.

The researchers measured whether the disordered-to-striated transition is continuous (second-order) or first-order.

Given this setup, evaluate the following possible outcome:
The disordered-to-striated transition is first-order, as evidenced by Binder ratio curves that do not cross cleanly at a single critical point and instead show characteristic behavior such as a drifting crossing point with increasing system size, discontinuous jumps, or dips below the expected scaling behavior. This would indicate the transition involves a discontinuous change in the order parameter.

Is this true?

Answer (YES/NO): YES